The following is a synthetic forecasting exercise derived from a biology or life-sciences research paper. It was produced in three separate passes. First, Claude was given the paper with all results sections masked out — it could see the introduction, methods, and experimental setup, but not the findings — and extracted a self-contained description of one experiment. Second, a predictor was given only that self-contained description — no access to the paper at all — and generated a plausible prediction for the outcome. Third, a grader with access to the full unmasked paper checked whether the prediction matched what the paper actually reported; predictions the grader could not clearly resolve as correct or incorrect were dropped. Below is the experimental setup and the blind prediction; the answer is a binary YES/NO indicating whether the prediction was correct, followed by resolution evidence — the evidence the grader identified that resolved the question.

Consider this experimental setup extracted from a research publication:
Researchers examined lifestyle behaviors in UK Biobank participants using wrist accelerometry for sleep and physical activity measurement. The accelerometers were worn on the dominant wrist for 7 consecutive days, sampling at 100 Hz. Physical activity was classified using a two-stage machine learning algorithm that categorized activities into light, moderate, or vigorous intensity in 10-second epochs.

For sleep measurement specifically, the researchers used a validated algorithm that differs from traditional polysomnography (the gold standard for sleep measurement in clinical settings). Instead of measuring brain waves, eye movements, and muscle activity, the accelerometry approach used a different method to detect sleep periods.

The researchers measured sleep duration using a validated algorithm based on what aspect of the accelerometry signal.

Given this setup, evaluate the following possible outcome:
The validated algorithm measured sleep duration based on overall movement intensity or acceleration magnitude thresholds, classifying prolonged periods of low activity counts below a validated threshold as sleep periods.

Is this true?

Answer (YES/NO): NO